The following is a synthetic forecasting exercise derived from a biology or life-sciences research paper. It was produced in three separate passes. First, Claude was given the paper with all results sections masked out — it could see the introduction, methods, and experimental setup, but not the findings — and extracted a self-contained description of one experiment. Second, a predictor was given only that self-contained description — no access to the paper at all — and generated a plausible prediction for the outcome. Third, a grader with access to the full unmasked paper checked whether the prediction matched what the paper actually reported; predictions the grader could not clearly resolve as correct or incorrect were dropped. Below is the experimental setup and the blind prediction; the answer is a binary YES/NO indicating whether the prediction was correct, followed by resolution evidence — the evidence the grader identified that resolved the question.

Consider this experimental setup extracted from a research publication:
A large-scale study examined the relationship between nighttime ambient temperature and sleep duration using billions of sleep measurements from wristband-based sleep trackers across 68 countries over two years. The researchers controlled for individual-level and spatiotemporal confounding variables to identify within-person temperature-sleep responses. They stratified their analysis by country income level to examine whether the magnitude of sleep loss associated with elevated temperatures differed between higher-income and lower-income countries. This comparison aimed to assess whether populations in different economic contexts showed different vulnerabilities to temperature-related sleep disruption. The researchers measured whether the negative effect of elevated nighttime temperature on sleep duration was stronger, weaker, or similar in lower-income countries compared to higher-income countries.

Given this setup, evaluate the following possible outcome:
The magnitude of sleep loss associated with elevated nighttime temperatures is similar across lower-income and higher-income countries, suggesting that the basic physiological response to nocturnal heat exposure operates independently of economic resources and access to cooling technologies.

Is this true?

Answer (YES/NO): NO